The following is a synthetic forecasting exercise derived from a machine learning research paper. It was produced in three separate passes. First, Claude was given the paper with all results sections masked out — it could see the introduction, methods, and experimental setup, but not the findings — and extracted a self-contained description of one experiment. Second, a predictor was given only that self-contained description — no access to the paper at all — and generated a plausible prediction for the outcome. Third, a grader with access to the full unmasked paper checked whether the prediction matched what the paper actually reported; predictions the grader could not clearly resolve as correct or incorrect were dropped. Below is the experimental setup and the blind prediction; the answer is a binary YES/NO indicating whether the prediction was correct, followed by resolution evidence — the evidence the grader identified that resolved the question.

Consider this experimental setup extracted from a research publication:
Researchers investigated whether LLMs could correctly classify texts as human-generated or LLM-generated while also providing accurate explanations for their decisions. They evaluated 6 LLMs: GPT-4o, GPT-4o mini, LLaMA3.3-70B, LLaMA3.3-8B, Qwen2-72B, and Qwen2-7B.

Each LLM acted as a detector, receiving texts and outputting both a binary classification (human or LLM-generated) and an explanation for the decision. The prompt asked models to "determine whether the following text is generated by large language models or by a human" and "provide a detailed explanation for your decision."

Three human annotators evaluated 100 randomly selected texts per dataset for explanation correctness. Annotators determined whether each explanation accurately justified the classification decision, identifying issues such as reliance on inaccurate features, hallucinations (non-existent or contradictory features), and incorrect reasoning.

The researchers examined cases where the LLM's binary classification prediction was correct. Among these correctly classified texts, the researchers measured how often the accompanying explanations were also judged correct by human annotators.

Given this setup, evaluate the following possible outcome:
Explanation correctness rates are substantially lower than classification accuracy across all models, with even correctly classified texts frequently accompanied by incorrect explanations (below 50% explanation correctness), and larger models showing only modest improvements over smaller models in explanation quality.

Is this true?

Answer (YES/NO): NO